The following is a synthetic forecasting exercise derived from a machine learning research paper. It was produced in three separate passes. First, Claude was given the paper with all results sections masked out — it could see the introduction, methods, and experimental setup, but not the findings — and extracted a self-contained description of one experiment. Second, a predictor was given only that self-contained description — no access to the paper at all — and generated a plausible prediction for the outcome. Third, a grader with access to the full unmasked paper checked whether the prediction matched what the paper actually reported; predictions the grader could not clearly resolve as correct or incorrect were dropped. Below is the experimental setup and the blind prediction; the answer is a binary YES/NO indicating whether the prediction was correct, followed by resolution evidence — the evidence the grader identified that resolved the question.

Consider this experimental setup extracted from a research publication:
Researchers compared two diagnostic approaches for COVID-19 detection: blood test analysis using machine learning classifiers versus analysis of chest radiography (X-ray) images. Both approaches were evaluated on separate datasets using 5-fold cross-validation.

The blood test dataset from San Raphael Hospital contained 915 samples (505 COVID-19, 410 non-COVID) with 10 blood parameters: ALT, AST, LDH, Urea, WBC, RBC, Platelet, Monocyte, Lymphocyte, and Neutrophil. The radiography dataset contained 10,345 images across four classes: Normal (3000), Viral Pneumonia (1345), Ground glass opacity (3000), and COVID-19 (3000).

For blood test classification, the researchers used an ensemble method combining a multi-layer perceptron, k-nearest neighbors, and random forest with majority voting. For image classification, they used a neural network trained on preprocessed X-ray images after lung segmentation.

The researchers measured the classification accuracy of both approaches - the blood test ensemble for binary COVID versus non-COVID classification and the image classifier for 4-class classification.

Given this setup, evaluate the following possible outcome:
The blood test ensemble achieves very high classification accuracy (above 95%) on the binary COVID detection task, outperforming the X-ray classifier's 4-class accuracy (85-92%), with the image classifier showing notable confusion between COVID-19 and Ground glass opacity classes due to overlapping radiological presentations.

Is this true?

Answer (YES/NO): NO